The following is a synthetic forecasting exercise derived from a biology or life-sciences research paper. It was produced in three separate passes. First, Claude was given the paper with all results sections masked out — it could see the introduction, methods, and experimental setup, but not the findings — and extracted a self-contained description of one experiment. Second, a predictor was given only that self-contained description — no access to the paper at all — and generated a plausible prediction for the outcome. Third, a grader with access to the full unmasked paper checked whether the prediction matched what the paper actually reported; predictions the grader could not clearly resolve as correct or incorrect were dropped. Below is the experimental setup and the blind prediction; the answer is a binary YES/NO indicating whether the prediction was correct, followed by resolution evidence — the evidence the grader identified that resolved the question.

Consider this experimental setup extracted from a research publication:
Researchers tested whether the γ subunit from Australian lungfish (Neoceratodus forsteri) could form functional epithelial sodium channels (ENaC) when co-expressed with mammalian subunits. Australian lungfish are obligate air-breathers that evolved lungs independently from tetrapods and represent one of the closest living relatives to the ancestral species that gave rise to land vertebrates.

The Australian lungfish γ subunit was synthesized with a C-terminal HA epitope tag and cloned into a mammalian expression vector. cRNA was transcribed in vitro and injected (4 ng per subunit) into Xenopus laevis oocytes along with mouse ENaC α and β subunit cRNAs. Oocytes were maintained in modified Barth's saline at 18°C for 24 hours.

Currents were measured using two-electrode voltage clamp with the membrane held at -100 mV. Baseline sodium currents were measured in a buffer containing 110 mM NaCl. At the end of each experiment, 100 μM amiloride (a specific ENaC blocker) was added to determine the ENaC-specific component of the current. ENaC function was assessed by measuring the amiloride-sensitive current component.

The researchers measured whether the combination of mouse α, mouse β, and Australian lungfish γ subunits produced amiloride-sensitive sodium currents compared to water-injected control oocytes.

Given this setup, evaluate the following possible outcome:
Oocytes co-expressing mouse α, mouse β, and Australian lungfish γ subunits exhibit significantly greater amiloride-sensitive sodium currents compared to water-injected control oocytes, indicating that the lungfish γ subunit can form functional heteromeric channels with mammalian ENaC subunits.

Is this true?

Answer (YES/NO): YES